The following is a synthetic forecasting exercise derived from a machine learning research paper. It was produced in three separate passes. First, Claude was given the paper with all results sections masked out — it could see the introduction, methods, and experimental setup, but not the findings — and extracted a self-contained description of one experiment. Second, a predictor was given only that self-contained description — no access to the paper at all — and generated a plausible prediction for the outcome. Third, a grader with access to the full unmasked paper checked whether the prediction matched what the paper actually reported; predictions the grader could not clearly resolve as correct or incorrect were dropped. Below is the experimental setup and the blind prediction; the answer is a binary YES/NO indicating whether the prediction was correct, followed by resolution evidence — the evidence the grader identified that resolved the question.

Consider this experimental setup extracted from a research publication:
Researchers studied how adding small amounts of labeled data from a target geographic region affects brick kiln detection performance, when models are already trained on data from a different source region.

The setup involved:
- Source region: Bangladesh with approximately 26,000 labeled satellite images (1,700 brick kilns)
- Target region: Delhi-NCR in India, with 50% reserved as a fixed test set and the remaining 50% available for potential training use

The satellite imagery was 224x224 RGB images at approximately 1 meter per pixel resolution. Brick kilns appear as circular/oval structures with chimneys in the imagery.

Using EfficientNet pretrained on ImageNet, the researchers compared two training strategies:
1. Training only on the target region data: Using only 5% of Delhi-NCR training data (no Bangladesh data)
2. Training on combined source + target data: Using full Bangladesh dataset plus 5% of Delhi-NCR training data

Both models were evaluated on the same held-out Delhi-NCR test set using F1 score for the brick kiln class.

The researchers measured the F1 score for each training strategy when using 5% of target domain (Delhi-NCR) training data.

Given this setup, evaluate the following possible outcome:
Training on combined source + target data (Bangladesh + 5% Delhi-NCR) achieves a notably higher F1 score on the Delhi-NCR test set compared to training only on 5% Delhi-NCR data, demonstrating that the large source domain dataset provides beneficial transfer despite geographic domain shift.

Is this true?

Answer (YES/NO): YES